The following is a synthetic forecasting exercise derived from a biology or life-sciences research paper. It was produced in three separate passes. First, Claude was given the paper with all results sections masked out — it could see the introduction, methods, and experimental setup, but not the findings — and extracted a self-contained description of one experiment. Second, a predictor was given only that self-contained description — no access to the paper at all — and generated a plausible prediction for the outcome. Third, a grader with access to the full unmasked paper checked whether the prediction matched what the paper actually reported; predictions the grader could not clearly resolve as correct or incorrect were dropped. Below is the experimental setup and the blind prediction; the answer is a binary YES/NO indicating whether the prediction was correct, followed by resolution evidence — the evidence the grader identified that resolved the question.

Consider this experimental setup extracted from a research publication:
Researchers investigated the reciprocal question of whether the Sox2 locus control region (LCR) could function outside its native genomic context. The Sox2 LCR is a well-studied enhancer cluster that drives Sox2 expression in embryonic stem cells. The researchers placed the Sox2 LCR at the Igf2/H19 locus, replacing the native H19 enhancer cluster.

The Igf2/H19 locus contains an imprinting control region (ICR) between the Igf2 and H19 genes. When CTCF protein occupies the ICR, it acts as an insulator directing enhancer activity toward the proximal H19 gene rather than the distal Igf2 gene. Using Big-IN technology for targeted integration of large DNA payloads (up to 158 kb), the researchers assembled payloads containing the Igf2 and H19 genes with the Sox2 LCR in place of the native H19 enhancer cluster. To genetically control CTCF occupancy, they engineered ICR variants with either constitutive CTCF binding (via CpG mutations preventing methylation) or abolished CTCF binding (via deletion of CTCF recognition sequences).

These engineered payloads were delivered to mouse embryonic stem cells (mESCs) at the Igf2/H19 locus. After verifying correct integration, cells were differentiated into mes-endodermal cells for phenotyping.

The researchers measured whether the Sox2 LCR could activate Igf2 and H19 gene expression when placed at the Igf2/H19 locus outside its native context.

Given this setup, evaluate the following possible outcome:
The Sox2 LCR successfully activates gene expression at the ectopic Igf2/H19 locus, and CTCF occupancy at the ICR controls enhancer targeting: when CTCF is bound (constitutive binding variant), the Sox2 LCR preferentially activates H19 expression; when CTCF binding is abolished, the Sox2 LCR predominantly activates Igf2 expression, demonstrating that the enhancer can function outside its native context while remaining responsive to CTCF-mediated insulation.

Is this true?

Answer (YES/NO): NO